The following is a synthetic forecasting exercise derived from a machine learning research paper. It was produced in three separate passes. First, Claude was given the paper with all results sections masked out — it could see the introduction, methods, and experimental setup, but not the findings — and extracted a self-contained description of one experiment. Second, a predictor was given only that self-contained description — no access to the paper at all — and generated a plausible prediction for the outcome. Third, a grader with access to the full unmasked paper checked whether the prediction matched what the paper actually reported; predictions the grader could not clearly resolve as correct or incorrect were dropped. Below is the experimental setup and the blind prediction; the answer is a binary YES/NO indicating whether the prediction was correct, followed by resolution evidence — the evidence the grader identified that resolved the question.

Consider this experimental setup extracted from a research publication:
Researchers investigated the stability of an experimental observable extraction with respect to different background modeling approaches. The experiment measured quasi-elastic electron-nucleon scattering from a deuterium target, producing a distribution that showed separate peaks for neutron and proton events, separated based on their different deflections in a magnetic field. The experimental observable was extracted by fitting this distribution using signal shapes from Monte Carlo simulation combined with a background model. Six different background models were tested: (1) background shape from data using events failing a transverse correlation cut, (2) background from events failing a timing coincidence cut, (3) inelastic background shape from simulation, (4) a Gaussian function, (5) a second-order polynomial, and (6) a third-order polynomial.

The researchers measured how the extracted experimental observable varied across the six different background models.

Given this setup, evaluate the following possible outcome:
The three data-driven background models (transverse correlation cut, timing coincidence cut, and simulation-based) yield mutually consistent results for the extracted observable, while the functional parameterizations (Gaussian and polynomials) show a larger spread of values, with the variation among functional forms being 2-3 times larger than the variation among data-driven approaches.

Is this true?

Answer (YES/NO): NO